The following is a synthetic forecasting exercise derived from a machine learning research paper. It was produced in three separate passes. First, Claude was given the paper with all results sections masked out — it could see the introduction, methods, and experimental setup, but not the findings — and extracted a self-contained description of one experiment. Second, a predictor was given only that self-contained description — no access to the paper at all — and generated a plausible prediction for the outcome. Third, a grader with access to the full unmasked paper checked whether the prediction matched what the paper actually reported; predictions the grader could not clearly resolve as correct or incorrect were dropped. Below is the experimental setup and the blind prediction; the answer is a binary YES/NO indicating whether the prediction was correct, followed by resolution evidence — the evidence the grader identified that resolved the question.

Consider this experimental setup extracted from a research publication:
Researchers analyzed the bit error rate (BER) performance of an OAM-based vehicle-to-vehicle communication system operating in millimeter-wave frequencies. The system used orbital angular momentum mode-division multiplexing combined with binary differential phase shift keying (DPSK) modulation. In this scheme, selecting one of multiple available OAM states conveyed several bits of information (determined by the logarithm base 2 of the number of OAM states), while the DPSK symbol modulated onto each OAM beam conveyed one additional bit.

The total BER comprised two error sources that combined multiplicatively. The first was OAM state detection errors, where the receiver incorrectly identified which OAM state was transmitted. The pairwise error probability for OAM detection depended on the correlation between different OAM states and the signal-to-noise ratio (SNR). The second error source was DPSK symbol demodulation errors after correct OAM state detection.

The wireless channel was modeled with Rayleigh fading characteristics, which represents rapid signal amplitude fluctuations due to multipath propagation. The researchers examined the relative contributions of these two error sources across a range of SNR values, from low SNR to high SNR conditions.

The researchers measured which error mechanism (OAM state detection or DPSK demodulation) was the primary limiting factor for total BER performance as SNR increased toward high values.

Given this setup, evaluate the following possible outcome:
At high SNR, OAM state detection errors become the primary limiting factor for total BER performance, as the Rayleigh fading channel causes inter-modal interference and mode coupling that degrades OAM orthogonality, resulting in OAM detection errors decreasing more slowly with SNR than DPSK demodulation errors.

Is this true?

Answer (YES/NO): NO